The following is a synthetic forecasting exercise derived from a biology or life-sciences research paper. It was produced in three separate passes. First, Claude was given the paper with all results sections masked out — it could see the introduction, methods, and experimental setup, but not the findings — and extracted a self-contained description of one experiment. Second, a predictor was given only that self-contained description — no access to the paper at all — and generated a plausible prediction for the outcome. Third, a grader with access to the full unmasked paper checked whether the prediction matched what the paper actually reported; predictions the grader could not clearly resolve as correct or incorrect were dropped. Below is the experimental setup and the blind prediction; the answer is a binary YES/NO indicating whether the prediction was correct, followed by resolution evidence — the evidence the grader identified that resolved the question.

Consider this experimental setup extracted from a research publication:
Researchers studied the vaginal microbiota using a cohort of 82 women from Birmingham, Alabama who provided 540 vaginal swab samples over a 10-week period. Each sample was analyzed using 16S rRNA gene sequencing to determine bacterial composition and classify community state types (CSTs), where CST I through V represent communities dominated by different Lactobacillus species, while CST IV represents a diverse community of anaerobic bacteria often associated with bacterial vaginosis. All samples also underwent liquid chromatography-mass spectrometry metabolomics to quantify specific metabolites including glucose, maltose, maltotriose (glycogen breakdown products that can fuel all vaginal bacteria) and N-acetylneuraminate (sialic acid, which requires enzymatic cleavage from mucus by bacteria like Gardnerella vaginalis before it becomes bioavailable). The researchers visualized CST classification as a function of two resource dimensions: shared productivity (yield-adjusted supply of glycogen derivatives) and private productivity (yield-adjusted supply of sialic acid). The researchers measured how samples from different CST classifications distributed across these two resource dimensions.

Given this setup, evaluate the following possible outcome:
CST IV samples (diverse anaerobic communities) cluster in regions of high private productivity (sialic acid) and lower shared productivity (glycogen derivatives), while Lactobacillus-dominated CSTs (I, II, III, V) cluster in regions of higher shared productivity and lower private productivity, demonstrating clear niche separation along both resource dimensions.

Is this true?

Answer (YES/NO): NO